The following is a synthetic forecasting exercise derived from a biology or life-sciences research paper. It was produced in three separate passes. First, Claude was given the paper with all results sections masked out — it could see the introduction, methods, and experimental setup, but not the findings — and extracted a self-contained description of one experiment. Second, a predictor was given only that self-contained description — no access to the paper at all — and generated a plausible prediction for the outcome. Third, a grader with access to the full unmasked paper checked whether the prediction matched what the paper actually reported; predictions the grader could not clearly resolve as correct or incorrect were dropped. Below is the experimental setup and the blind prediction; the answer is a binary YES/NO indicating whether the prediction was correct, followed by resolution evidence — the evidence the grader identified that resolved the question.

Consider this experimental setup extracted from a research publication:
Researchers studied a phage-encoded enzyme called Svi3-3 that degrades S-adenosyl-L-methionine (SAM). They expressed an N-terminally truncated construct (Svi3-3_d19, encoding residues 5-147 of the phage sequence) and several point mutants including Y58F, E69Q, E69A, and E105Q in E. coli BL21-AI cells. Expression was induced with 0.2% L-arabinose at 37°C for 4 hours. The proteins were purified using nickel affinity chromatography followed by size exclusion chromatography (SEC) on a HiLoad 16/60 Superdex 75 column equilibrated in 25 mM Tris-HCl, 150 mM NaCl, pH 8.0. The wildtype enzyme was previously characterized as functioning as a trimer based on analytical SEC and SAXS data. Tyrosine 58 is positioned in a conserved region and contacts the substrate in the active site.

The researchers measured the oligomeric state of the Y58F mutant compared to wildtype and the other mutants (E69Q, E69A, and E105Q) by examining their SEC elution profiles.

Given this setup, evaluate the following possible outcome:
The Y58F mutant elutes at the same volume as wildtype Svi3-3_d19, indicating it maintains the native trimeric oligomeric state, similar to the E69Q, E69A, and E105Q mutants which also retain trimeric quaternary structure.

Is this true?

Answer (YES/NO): NO